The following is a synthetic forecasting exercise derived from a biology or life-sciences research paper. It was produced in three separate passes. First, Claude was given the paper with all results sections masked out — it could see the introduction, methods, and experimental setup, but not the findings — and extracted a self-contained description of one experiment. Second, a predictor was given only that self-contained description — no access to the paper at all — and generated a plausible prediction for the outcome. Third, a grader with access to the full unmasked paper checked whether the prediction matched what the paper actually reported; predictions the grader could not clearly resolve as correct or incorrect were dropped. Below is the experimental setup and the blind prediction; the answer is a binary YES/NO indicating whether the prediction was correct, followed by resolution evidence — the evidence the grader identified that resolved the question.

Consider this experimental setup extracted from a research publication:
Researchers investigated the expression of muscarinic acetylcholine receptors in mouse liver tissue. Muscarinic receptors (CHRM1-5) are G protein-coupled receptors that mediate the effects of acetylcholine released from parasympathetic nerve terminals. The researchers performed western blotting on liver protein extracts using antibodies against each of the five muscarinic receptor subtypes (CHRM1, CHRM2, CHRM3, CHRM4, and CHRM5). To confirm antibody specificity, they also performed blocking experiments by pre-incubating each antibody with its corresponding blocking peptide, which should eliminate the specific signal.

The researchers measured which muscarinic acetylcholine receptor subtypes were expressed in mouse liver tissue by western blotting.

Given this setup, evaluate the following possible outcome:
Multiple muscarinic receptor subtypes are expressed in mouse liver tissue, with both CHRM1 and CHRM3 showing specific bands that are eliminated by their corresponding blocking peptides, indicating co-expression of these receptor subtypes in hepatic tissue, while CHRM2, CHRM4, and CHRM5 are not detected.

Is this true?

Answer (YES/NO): NO